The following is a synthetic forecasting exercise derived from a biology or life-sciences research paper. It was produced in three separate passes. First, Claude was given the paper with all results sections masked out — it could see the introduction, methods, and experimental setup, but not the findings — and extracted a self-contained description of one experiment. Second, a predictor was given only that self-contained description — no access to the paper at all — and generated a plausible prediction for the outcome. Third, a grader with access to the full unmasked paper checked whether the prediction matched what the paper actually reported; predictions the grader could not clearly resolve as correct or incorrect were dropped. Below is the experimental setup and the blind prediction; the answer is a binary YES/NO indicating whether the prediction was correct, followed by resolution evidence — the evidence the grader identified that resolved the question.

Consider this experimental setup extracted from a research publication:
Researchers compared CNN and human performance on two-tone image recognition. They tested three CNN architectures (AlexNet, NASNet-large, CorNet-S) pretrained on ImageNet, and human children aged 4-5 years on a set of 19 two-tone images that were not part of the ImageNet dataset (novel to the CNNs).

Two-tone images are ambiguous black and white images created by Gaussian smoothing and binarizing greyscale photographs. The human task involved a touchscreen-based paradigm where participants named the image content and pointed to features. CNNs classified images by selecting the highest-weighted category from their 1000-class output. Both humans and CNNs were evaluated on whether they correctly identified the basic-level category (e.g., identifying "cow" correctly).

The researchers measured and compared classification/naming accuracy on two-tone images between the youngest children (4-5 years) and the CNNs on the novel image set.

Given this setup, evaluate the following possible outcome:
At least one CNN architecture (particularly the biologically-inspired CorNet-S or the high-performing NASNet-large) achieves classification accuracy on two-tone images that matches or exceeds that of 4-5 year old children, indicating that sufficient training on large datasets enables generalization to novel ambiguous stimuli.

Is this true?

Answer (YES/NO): YES